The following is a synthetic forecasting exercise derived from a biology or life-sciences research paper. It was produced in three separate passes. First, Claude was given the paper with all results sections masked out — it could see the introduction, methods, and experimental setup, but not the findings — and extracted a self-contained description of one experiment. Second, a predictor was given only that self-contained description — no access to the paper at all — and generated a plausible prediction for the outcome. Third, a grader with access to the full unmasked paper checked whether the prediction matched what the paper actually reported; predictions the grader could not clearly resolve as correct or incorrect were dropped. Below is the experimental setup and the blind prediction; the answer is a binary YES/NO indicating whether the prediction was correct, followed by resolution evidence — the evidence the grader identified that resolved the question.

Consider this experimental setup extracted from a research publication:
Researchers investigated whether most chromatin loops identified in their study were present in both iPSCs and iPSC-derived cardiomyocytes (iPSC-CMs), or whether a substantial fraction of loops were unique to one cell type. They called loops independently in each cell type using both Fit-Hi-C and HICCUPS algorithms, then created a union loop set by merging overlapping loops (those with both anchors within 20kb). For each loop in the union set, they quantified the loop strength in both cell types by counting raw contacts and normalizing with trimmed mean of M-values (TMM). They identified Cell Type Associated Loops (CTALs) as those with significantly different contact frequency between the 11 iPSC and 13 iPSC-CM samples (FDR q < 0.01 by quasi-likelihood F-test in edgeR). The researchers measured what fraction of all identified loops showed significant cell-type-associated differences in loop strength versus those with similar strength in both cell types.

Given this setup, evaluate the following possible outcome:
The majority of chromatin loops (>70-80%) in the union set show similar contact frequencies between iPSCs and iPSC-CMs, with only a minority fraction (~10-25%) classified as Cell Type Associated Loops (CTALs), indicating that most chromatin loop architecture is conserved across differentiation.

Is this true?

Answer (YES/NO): YES